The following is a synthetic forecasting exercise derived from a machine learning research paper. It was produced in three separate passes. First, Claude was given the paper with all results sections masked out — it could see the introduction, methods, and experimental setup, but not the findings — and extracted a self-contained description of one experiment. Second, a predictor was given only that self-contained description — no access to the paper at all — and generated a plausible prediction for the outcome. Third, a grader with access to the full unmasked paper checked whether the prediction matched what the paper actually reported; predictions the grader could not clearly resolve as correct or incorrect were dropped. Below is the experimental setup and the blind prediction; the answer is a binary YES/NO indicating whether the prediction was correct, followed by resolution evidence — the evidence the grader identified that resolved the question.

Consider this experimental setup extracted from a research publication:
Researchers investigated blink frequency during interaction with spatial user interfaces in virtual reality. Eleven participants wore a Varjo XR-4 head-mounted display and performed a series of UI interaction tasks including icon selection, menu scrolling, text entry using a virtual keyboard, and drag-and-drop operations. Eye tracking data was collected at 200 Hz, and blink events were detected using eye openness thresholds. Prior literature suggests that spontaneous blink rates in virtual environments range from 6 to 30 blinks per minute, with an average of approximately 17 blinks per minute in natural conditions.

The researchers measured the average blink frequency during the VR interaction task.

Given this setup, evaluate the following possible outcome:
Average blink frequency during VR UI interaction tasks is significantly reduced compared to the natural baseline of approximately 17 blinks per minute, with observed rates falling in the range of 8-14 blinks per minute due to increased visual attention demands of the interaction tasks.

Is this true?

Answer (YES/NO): NO